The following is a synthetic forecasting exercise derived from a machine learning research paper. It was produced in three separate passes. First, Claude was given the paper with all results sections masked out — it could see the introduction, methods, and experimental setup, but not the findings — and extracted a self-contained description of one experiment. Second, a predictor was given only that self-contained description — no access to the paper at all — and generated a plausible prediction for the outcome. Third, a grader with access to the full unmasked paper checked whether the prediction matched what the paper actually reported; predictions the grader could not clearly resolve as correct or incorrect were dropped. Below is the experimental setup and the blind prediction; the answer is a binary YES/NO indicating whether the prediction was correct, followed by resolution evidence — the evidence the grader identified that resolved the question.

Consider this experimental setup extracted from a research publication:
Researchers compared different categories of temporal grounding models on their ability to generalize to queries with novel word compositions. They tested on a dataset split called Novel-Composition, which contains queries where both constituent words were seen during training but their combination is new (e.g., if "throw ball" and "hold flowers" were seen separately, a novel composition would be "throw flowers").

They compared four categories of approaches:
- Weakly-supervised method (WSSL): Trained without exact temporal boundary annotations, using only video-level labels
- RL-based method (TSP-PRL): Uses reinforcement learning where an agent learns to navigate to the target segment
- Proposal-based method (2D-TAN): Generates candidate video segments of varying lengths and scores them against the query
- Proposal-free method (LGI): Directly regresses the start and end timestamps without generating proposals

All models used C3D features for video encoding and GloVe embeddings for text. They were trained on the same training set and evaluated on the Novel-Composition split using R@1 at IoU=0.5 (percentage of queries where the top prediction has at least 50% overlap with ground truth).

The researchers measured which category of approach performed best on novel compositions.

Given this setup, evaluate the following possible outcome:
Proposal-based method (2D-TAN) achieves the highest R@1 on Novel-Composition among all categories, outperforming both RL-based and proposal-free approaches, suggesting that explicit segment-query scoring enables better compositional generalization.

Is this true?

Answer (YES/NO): NO